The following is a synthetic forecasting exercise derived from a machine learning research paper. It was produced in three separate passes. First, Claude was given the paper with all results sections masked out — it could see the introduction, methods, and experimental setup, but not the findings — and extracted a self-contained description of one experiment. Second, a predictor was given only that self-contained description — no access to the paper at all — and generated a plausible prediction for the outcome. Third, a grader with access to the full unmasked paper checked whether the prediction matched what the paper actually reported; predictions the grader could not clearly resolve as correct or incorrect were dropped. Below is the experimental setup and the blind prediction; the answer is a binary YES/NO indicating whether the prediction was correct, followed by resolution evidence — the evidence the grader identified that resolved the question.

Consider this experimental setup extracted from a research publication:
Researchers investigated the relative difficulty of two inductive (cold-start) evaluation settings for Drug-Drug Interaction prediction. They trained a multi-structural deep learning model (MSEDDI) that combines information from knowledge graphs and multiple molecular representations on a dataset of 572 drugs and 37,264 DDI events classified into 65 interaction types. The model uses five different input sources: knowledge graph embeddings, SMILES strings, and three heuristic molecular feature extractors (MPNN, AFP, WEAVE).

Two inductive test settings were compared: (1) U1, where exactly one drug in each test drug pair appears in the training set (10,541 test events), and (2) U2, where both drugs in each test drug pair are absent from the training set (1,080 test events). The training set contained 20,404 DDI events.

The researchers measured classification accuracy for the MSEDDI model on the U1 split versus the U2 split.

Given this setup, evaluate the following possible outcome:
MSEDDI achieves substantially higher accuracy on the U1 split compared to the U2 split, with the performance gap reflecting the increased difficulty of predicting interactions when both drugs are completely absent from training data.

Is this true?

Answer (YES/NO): YES